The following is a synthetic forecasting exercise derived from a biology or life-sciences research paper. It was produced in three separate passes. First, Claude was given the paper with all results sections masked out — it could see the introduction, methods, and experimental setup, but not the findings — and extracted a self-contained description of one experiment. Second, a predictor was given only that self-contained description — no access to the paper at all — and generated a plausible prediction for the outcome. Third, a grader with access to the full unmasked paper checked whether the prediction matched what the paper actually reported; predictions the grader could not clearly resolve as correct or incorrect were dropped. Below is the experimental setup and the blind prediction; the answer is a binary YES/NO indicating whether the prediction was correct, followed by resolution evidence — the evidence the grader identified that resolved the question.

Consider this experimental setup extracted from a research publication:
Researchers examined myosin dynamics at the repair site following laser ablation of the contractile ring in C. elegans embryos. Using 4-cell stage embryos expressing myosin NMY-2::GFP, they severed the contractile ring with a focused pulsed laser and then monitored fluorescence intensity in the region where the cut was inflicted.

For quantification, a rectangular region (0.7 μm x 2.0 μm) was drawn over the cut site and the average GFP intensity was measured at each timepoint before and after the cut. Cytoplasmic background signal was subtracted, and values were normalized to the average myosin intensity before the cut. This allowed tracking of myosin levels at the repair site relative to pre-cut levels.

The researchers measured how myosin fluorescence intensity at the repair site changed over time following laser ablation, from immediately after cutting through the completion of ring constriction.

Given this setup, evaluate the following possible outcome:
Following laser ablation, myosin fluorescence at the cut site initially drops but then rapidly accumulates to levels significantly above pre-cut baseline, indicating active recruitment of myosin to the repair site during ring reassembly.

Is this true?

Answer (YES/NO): YES